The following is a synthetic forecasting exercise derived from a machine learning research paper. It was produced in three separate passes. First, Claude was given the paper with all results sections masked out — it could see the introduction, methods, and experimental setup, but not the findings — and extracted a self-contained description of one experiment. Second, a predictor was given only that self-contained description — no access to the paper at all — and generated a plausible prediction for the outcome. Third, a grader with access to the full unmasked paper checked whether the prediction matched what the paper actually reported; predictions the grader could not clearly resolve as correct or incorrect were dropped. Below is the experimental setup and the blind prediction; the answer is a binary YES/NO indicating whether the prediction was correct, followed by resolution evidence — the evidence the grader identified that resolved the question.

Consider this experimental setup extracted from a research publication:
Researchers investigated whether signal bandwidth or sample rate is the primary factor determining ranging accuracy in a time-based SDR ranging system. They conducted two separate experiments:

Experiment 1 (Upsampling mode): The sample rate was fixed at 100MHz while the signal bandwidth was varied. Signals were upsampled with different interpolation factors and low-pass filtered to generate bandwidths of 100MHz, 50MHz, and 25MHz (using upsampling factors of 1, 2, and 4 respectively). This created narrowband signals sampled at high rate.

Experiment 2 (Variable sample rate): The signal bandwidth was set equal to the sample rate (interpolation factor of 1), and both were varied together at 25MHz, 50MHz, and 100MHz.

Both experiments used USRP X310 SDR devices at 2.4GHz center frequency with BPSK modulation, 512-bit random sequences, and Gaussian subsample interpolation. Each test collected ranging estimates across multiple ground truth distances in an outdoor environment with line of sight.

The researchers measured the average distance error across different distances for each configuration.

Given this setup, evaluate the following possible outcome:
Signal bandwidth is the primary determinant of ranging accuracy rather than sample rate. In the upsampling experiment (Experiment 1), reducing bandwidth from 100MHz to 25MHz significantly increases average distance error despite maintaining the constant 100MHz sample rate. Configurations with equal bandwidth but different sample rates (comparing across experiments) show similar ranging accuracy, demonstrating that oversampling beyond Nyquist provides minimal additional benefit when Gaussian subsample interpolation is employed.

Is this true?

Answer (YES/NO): NO